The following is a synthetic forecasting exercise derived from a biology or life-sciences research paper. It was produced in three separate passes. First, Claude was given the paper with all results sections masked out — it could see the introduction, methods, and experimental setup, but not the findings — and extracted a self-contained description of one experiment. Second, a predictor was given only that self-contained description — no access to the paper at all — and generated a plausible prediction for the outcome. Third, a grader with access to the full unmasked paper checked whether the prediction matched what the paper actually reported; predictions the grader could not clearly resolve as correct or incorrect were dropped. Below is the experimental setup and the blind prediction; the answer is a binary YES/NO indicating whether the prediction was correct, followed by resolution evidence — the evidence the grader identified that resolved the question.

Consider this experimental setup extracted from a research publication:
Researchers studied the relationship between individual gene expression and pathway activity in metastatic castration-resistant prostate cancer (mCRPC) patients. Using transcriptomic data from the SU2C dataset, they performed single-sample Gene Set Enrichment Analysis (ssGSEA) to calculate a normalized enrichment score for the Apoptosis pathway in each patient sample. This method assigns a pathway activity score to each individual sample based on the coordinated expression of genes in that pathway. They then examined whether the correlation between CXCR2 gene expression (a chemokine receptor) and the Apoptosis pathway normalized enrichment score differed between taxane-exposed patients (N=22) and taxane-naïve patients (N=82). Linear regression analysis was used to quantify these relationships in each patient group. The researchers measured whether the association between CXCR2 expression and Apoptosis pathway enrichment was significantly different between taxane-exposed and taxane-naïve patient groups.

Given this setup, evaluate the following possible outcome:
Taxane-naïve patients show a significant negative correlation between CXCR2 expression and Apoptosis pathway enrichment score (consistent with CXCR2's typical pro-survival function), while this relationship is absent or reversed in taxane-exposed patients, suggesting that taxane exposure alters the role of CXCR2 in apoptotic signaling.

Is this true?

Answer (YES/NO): NO